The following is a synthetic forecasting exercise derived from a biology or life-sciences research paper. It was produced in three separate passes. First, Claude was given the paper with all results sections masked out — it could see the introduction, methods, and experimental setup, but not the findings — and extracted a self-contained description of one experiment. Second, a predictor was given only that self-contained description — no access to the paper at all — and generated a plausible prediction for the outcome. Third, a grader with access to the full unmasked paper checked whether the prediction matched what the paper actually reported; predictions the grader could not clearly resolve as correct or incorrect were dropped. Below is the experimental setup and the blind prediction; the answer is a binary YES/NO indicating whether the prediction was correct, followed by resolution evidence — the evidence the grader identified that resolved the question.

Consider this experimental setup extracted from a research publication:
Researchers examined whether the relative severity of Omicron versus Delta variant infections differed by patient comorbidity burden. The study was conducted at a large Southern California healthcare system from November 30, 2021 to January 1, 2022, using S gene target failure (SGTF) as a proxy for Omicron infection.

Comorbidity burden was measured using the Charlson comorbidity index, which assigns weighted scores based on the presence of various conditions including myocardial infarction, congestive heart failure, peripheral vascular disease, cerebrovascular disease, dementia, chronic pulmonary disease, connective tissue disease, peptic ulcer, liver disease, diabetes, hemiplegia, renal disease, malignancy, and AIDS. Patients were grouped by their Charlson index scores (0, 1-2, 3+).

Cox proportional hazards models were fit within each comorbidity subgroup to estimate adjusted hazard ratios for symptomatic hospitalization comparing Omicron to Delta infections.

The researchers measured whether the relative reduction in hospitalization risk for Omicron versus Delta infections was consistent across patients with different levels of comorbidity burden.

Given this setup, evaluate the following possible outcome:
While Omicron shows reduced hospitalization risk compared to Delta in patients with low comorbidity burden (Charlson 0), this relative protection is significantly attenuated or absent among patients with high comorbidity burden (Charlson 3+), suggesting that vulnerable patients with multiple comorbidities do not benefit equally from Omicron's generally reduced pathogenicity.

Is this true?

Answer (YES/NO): NO